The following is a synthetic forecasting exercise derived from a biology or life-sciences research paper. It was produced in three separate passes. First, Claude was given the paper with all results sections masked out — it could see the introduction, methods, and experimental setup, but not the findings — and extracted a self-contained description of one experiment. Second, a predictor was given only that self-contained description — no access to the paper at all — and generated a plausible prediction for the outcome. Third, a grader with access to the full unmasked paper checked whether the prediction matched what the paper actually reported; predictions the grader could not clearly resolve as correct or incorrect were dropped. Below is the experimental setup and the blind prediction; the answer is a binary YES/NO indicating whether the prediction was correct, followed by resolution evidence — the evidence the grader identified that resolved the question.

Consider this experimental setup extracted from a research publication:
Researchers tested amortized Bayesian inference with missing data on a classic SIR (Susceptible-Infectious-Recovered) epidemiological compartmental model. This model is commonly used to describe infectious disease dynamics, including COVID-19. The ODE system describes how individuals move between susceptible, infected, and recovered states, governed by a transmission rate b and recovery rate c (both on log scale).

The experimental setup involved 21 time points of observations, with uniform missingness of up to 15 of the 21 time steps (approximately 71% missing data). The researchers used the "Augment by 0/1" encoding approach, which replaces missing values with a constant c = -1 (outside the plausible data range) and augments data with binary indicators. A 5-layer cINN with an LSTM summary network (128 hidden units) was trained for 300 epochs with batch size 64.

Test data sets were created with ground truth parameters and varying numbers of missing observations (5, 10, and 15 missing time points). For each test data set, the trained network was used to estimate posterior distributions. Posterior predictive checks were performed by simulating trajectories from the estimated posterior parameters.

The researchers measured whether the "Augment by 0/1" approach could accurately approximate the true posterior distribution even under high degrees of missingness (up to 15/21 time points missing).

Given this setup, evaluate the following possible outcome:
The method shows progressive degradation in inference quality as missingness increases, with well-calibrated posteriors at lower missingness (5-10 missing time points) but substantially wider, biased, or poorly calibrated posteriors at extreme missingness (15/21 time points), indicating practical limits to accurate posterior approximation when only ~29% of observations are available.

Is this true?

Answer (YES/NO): NO